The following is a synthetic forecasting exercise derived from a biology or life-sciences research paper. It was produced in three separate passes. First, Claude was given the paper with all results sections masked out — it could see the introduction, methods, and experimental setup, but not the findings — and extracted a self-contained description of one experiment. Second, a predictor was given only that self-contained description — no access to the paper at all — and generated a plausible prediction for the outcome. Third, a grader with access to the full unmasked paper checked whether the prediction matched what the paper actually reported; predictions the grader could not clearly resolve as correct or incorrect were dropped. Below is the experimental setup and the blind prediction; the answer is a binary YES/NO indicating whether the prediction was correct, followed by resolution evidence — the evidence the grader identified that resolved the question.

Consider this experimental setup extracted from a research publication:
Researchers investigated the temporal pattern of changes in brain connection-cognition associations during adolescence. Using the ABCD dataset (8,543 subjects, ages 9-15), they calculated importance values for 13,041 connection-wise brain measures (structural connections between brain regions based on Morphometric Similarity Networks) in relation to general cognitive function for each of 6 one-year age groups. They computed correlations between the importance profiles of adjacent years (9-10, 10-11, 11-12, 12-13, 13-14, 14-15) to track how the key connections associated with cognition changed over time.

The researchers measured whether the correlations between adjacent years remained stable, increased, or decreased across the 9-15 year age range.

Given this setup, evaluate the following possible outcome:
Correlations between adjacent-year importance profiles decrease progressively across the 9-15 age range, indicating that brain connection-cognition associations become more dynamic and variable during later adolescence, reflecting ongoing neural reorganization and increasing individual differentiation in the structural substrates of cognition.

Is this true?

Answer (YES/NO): YES